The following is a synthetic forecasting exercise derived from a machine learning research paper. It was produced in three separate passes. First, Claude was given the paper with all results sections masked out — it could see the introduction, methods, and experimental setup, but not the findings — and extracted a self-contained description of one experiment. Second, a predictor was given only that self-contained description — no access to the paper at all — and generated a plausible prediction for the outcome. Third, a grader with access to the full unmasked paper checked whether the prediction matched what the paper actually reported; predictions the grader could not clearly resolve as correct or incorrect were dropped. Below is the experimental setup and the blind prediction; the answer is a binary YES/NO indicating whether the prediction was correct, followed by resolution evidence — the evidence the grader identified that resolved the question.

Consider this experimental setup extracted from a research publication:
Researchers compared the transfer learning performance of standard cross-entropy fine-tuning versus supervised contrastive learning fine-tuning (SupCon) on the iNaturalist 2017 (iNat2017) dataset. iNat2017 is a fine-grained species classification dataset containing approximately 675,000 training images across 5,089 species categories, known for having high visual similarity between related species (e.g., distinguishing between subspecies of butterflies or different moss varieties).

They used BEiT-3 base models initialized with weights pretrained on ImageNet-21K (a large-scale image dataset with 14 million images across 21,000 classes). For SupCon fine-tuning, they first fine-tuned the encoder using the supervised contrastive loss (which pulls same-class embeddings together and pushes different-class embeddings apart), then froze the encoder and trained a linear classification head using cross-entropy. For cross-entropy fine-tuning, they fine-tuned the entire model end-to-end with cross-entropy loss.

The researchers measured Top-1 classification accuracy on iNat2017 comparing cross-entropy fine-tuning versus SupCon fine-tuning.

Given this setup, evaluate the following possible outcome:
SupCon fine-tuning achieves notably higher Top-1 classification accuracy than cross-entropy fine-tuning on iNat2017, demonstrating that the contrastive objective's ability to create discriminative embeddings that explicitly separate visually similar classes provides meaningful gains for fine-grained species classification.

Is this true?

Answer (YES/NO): NO